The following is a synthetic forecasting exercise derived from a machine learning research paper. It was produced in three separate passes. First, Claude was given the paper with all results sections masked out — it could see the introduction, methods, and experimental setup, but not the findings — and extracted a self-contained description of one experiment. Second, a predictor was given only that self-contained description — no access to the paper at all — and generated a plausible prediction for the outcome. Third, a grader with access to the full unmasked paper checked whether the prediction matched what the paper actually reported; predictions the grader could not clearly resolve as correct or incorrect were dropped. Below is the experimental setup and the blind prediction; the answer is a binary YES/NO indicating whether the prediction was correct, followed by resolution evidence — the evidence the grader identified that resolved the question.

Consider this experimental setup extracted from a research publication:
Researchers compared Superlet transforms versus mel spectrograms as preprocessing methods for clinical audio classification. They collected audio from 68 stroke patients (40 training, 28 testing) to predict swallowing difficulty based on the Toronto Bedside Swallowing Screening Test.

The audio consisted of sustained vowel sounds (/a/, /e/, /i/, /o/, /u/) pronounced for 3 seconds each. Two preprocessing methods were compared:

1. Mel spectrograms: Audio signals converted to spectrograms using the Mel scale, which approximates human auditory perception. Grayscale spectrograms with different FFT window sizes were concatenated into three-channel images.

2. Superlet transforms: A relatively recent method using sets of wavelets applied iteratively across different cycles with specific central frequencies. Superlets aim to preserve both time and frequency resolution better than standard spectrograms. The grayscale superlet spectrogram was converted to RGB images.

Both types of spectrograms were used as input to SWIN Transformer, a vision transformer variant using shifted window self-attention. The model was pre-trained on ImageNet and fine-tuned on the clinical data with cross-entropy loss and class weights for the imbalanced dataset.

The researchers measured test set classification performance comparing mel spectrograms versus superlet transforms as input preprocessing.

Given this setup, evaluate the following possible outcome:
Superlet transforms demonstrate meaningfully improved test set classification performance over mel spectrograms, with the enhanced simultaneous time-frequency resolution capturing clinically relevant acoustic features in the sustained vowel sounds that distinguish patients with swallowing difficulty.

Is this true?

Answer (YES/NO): NO